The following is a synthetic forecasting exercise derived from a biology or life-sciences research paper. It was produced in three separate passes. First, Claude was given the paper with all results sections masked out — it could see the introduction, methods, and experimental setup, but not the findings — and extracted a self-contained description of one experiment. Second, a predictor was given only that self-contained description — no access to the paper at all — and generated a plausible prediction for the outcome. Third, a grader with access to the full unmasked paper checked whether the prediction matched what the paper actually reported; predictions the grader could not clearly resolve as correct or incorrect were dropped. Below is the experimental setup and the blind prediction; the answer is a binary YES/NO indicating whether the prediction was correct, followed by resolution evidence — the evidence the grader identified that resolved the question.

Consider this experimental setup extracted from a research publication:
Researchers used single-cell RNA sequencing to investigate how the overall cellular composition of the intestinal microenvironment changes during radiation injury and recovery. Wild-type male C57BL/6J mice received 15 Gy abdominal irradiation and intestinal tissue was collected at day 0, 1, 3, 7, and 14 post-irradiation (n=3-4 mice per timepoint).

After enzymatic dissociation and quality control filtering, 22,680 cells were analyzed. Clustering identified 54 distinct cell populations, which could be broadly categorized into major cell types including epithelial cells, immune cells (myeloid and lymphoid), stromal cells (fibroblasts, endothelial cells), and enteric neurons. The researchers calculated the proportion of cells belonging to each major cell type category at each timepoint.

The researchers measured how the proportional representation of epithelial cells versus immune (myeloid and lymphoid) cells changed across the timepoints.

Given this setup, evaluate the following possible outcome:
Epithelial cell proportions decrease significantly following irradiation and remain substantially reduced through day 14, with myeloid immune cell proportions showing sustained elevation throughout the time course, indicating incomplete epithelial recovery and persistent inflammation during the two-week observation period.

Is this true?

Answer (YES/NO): NO